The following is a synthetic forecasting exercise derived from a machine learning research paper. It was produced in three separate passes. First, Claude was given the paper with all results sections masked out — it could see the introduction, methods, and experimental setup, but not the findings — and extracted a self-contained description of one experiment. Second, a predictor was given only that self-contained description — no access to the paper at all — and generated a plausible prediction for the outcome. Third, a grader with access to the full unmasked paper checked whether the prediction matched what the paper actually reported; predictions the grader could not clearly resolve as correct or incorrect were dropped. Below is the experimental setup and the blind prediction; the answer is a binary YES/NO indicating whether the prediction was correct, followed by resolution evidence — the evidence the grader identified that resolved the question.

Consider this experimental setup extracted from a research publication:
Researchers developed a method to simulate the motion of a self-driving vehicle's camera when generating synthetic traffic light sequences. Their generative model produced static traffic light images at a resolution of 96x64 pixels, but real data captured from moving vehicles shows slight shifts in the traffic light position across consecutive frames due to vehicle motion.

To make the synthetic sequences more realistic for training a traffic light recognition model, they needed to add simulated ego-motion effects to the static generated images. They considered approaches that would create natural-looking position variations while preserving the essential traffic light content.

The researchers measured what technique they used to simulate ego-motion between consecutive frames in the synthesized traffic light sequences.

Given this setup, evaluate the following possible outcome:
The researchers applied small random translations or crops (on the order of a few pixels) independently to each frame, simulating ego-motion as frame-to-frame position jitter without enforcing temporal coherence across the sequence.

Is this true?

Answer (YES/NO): YES